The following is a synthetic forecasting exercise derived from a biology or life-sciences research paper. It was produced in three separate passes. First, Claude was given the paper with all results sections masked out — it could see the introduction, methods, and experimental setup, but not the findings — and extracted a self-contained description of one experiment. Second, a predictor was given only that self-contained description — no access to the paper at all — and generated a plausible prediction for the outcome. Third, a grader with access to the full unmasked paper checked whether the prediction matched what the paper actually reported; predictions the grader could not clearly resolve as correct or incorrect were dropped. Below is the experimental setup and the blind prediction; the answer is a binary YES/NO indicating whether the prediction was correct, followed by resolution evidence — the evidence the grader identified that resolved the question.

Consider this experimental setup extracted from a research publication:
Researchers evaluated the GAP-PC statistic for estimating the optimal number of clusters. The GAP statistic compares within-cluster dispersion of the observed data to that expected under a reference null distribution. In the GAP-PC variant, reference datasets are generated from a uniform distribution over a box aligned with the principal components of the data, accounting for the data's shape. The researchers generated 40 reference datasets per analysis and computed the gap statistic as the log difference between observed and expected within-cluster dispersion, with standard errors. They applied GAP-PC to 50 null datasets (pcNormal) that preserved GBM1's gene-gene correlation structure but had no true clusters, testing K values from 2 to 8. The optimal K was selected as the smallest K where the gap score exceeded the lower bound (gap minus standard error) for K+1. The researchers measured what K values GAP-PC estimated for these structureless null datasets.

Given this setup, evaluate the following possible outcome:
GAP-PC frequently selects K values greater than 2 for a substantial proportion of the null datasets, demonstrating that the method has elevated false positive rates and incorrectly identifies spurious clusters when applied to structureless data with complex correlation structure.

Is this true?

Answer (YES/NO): YES